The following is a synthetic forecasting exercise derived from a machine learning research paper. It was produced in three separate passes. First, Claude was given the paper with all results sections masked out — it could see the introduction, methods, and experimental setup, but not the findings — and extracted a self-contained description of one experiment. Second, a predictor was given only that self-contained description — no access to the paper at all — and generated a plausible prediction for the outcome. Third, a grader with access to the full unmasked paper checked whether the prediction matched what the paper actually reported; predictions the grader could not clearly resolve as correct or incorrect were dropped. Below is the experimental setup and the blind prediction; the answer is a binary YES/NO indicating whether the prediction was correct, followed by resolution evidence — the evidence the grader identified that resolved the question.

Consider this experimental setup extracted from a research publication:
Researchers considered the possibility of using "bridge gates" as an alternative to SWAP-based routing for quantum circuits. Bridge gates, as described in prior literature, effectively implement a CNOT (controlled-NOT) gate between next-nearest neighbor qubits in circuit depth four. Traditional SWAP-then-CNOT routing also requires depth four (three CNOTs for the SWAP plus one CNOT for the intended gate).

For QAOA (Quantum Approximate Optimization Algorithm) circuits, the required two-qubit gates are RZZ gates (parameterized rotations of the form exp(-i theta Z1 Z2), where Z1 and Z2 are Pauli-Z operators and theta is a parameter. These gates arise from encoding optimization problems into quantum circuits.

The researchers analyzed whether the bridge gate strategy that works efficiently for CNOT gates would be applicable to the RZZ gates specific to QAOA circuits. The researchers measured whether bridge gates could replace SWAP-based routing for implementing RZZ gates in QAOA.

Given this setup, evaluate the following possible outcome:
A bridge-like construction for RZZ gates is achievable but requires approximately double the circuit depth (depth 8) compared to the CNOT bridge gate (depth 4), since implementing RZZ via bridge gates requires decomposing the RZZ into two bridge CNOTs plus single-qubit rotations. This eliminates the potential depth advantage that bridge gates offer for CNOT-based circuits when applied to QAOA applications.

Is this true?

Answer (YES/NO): NO